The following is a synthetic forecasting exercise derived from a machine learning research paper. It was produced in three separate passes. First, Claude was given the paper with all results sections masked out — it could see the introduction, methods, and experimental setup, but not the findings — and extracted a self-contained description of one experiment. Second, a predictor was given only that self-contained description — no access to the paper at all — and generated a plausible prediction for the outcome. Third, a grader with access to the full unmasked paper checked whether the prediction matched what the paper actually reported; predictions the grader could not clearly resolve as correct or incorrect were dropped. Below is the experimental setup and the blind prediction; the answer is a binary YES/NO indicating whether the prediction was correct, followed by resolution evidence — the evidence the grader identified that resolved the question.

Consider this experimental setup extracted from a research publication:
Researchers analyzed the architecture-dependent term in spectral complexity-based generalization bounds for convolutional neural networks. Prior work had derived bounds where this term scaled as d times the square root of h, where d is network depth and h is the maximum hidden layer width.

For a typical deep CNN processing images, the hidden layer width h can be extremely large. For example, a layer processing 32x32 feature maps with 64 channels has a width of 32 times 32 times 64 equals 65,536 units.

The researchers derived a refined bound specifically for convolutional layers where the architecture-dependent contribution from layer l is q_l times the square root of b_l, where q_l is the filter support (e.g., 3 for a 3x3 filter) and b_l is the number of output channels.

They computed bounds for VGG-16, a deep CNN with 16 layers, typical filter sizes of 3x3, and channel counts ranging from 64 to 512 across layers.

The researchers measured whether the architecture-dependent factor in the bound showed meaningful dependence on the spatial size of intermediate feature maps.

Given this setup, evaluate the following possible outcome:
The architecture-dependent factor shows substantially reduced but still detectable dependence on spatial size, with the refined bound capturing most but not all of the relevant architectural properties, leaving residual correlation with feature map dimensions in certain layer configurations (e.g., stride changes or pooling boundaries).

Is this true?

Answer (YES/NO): NO